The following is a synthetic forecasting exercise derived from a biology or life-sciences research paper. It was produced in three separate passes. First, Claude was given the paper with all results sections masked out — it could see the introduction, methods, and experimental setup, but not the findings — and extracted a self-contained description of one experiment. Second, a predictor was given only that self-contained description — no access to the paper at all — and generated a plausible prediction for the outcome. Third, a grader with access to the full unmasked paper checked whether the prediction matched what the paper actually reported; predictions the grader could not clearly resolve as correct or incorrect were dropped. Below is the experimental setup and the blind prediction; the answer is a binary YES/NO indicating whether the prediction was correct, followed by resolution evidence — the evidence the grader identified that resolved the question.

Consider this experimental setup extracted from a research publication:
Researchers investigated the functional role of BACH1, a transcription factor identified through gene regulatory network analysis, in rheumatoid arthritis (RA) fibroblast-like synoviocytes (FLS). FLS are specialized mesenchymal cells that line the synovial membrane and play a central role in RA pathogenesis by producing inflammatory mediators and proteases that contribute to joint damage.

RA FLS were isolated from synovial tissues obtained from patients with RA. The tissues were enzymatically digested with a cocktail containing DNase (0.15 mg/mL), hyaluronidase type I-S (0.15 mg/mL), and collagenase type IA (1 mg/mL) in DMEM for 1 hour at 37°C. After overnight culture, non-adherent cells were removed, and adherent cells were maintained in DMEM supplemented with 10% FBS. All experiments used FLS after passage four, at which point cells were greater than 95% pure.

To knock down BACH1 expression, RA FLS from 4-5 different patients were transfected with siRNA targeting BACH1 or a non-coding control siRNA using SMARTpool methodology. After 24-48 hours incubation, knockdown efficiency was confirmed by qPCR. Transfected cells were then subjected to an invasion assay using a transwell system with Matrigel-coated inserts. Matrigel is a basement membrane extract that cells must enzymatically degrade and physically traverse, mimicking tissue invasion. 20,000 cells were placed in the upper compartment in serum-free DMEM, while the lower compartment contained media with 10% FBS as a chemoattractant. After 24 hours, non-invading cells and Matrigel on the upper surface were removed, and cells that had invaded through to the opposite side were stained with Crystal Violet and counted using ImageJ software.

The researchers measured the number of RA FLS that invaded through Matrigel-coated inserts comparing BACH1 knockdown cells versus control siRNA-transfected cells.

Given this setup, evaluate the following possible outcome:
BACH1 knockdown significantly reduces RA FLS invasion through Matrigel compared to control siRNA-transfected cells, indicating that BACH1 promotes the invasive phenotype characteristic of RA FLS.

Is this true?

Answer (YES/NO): NO